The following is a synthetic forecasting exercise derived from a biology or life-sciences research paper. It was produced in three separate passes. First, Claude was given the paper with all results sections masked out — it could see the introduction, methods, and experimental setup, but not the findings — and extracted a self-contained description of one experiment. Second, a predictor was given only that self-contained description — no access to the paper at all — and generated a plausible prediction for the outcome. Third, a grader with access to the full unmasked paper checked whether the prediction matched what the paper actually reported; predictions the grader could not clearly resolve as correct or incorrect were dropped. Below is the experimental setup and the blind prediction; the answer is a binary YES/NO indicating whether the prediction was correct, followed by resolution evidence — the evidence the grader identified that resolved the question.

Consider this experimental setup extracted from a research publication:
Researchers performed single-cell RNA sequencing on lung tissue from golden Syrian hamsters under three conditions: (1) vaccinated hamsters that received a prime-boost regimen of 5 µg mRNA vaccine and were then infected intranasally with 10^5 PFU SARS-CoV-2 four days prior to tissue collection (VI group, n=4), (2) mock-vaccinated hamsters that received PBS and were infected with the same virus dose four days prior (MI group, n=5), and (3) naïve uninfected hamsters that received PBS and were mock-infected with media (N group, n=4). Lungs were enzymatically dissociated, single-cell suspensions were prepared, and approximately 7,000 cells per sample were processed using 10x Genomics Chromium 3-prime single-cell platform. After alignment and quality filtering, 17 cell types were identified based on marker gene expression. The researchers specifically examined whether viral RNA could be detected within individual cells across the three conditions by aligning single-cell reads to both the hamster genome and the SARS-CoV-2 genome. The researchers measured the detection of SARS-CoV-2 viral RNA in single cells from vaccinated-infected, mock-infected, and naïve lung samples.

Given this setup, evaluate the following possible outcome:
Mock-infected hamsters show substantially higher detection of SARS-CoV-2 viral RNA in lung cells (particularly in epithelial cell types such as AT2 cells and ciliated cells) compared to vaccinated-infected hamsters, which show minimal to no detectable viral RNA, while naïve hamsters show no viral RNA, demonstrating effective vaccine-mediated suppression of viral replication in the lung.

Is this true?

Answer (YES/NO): NO